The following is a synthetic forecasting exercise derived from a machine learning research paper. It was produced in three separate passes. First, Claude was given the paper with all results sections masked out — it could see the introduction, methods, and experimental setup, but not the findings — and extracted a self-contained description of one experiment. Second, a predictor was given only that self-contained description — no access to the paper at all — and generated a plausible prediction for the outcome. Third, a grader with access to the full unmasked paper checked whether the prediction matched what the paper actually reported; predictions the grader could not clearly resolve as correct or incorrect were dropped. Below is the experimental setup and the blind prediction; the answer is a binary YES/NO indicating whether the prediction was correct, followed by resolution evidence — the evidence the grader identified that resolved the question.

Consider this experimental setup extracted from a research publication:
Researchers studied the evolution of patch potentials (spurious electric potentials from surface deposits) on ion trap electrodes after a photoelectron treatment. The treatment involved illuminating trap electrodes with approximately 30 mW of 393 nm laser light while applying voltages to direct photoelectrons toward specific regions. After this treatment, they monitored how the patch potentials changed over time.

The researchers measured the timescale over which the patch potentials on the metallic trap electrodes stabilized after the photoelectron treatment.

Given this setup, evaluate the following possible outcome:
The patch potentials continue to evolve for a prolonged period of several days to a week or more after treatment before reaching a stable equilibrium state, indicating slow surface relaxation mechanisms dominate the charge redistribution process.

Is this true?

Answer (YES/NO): NO